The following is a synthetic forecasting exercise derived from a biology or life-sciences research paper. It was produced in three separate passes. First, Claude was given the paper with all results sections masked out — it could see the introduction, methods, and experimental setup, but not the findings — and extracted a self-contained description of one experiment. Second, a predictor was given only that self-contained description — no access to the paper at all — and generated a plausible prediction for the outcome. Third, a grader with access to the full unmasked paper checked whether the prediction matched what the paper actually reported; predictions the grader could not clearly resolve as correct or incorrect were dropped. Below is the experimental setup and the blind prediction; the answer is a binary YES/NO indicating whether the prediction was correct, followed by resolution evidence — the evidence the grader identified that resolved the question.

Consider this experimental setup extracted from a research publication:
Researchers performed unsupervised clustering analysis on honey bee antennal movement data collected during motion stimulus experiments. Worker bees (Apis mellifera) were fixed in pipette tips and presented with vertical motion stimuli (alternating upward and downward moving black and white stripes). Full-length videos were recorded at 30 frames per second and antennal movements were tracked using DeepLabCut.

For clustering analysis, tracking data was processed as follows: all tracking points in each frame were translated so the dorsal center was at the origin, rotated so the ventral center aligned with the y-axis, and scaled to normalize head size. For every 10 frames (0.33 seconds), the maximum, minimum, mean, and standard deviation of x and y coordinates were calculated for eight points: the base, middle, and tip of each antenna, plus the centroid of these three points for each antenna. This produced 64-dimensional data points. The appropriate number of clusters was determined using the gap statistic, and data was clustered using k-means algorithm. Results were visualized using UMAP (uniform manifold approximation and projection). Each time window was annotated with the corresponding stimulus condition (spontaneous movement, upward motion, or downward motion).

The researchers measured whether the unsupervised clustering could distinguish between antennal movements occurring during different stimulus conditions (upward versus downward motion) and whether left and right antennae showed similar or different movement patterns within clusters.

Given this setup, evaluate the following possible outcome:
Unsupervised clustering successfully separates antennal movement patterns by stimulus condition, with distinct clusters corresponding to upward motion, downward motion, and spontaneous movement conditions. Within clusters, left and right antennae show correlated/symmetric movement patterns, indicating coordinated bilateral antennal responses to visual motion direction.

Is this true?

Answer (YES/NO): NO